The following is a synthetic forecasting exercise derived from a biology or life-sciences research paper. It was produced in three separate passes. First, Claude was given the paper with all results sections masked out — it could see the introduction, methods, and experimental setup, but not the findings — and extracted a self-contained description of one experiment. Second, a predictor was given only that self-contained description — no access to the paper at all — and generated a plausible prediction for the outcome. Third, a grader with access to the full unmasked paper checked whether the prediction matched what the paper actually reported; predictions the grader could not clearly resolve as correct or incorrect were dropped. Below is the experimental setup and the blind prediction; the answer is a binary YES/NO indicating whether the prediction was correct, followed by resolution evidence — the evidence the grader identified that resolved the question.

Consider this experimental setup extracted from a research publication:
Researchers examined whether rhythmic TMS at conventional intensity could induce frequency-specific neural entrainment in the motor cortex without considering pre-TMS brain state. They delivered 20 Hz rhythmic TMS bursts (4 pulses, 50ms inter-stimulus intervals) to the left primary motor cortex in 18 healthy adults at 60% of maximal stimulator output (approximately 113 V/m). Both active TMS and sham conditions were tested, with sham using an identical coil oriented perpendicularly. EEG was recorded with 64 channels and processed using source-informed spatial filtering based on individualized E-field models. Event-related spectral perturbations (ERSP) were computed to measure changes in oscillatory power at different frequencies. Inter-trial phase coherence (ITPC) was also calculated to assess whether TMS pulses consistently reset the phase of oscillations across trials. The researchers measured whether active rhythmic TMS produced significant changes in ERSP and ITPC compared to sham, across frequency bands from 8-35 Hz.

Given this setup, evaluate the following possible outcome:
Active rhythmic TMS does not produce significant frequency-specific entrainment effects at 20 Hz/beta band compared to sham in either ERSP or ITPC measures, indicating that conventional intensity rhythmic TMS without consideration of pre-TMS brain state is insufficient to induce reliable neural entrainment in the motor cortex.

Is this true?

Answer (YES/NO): NO